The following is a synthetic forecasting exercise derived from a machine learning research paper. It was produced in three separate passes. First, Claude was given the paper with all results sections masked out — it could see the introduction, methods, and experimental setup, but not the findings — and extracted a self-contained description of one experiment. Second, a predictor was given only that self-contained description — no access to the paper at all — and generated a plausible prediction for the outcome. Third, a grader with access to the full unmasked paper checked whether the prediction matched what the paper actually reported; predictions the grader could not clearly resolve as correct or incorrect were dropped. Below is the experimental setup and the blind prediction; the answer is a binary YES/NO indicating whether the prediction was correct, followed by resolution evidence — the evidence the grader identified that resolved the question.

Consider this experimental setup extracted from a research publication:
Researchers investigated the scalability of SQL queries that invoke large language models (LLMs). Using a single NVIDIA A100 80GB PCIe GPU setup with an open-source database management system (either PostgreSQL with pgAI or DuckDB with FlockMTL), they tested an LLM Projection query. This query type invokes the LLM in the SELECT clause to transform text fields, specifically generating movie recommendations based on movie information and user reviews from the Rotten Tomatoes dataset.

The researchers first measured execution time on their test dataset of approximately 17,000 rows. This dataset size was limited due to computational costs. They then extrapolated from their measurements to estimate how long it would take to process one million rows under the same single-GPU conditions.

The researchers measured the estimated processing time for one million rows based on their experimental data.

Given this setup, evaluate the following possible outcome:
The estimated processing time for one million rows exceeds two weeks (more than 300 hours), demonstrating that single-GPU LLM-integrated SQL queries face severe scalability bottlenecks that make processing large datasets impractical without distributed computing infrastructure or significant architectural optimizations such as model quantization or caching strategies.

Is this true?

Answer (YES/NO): NO